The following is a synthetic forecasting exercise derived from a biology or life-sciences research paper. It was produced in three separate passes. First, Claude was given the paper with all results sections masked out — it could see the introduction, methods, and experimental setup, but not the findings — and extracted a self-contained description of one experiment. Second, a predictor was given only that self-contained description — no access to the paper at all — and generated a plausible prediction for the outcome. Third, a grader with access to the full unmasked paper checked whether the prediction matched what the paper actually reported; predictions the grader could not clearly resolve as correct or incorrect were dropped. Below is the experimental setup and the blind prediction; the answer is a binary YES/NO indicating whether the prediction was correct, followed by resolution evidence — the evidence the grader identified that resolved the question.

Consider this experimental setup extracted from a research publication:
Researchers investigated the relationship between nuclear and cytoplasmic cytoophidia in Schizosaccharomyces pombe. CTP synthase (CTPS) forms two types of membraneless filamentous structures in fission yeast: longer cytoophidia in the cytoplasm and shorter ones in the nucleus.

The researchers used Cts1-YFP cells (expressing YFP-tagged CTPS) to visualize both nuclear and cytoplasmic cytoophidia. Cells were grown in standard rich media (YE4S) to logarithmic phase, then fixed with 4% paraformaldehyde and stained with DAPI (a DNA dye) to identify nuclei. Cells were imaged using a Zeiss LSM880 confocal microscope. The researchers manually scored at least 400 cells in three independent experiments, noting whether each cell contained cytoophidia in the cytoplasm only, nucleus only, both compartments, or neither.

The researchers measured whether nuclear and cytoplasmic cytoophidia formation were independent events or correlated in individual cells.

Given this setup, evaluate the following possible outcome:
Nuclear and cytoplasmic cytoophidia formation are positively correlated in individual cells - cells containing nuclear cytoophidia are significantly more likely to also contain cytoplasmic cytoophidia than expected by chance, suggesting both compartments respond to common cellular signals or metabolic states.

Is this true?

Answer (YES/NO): YES